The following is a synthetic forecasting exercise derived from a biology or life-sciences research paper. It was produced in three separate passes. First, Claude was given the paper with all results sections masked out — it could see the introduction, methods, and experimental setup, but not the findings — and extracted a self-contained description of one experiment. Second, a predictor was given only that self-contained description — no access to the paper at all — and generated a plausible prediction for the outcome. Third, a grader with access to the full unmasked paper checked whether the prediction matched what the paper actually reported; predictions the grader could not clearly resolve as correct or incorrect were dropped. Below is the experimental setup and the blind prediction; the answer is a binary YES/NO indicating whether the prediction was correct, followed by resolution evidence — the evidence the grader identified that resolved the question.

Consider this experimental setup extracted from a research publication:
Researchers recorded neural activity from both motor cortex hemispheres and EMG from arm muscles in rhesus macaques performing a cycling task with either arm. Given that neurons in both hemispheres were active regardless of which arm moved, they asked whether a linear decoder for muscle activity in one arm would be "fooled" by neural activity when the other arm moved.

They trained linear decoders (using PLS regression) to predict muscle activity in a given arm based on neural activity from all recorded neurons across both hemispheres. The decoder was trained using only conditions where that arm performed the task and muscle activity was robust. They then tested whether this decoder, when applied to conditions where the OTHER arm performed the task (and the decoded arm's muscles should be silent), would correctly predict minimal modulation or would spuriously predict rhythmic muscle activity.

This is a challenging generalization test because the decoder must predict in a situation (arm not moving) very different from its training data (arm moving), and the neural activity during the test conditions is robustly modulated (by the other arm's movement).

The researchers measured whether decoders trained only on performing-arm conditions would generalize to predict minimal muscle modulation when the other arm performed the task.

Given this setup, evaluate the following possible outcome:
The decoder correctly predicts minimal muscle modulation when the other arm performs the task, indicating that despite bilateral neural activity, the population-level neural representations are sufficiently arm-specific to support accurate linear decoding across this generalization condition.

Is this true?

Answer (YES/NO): YES